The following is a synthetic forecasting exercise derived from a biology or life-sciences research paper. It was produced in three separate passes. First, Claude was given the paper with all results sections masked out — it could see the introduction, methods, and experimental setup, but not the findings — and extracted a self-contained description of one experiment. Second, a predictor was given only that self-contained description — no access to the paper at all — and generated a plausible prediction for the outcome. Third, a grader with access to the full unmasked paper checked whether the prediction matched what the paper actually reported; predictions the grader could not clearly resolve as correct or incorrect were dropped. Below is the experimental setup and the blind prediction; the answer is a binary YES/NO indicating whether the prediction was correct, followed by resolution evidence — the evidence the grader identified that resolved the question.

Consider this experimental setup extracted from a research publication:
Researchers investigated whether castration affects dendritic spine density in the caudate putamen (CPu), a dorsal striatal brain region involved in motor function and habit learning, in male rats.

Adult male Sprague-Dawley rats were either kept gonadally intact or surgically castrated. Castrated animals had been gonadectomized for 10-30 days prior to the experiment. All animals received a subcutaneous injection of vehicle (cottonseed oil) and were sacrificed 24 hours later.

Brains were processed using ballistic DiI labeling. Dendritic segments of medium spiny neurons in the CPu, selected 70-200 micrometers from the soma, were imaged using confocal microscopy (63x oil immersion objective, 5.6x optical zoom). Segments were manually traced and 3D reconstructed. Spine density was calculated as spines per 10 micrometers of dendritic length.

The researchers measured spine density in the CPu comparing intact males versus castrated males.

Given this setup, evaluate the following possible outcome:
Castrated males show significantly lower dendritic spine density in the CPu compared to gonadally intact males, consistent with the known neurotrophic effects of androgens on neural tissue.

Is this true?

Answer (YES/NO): NO